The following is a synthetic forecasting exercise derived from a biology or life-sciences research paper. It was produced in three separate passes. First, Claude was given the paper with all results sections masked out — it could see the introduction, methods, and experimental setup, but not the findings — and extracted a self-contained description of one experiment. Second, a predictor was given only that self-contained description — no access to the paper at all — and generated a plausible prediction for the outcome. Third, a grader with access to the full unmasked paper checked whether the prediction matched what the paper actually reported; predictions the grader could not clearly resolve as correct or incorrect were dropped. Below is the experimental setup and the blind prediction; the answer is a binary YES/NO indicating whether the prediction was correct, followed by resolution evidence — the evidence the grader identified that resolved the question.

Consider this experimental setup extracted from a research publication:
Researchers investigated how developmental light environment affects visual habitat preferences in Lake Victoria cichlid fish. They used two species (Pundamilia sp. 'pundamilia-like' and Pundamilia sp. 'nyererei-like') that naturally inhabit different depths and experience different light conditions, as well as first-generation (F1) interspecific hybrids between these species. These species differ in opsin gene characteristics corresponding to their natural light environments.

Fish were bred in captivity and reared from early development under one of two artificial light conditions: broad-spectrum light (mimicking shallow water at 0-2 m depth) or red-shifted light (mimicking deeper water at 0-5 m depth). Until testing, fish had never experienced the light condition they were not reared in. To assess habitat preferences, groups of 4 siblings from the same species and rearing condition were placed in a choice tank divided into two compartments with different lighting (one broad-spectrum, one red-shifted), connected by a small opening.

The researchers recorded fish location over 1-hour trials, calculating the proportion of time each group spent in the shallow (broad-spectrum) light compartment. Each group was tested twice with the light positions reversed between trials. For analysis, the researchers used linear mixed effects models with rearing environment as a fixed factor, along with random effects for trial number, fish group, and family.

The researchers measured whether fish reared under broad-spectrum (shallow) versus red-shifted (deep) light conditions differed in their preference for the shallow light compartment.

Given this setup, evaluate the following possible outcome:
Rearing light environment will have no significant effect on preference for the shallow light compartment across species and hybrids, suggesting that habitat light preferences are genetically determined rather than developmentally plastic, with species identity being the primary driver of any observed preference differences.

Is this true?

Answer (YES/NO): NO